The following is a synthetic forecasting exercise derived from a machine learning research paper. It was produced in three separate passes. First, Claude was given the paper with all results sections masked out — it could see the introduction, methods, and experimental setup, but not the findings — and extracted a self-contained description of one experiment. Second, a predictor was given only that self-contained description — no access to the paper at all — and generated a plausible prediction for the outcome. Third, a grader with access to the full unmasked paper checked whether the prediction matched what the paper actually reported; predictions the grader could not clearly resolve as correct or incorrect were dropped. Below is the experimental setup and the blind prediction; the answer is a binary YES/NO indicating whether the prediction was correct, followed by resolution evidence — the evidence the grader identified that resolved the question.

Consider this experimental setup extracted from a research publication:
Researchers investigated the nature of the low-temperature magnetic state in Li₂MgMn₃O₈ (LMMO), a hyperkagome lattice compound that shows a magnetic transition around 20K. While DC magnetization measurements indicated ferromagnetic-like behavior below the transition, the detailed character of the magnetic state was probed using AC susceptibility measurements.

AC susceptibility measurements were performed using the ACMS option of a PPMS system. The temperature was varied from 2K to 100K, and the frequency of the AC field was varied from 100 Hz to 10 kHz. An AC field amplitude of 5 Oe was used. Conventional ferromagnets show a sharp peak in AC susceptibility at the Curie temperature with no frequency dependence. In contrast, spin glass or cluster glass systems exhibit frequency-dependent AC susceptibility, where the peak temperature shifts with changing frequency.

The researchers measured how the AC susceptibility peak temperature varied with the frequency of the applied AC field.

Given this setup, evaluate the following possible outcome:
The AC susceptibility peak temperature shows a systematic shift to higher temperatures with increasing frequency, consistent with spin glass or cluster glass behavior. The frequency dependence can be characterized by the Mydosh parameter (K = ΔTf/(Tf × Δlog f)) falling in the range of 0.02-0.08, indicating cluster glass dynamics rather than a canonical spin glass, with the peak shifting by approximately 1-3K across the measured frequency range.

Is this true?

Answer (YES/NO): NO